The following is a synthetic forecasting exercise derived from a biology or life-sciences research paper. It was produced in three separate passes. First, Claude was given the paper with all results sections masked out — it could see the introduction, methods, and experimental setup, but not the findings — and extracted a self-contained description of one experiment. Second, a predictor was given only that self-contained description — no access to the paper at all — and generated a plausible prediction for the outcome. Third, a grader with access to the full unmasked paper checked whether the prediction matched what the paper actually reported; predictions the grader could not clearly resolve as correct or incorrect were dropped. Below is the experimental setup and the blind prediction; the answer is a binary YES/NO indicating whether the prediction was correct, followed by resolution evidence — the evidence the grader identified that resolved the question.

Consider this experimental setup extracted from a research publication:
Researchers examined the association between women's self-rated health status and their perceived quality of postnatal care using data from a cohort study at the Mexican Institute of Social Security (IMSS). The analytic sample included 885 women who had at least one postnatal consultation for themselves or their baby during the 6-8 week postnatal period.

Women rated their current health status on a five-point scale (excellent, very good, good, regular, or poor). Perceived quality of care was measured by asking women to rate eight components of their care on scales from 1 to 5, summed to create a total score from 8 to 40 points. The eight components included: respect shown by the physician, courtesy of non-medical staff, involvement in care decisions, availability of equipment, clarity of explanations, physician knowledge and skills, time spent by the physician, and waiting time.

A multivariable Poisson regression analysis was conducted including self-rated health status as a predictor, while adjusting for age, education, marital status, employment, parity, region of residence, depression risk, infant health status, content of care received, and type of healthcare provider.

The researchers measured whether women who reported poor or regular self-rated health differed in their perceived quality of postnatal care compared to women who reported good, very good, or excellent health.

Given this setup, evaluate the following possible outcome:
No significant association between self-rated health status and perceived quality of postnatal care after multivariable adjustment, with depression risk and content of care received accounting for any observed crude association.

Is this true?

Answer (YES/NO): NO